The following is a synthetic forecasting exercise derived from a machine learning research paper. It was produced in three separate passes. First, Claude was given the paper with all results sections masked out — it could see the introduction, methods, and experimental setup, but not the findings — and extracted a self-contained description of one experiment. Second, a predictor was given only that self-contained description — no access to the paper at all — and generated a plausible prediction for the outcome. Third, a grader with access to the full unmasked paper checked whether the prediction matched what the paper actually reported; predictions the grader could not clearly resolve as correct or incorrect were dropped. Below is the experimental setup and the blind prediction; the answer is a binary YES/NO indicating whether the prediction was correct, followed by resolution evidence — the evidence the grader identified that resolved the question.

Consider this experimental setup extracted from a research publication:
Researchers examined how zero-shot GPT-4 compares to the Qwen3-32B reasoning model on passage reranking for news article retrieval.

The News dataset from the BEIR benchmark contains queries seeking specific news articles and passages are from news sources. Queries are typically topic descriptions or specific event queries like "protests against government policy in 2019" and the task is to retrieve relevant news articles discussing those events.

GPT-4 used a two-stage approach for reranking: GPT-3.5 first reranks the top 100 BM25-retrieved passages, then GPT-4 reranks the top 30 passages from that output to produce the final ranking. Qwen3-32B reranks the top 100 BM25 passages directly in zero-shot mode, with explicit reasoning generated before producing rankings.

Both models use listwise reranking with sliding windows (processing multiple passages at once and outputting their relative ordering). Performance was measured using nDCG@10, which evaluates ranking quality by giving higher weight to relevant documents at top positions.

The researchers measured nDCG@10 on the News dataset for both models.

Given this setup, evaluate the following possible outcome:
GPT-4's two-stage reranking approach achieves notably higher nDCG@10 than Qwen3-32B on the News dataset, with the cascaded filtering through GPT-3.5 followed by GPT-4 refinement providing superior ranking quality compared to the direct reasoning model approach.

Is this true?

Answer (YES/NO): NO